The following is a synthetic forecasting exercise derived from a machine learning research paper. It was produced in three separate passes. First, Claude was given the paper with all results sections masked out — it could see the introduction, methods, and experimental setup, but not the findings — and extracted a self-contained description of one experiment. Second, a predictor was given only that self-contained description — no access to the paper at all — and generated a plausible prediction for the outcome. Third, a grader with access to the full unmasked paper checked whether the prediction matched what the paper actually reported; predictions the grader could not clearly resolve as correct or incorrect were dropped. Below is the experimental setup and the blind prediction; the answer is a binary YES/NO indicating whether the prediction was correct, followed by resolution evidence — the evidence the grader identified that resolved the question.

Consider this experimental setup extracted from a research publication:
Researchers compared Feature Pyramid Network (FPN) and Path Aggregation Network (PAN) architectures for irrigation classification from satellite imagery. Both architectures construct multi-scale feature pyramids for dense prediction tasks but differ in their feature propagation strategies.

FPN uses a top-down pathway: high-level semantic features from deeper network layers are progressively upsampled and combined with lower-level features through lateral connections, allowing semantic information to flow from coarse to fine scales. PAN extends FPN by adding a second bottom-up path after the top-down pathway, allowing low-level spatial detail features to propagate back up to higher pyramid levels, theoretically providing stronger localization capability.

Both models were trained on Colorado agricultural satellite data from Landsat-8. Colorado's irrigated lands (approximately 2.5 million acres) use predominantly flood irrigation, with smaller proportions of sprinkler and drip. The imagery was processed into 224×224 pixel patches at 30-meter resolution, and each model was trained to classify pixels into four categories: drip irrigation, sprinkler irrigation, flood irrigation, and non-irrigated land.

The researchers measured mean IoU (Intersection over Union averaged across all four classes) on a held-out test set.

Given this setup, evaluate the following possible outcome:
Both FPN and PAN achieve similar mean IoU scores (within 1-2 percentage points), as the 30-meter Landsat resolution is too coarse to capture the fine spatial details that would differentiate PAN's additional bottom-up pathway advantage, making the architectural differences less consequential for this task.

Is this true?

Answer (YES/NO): NO